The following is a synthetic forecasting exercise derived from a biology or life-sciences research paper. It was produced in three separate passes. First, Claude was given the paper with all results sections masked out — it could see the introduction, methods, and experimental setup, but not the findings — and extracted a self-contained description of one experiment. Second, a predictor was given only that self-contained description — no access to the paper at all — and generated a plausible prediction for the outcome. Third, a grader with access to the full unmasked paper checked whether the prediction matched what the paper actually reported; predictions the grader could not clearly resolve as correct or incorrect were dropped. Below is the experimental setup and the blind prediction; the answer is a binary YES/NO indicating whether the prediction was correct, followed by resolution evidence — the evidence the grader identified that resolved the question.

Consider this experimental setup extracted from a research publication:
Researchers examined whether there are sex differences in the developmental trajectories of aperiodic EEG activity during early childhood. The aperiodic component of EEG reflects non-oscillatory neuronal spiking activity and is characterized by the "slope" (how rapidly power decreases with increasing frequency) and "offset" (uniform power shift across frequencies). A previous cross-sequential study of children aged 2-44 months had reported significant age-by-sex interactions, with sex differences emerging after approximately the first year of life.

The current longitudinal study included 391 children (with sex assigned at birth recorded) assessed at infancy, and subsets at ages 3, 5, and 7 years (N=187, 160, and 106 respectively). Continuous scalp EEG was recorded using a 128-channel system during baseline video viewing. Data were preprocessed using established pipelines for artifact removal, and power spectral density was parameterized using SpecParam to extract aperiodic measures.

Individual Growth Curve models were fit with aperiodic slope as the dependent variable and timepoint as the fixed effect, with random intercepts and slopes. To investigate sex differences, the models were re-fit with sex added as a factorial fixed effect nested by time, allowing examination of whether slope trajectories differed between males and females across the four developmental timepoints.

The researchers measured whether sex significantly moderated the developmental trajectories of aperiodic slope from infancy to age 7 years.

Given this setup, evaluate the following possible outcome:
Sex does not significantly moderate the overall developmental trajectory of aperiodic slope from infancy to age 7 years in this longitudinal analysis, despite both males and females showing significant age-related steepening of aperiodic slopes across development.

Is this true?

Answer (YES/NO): NO